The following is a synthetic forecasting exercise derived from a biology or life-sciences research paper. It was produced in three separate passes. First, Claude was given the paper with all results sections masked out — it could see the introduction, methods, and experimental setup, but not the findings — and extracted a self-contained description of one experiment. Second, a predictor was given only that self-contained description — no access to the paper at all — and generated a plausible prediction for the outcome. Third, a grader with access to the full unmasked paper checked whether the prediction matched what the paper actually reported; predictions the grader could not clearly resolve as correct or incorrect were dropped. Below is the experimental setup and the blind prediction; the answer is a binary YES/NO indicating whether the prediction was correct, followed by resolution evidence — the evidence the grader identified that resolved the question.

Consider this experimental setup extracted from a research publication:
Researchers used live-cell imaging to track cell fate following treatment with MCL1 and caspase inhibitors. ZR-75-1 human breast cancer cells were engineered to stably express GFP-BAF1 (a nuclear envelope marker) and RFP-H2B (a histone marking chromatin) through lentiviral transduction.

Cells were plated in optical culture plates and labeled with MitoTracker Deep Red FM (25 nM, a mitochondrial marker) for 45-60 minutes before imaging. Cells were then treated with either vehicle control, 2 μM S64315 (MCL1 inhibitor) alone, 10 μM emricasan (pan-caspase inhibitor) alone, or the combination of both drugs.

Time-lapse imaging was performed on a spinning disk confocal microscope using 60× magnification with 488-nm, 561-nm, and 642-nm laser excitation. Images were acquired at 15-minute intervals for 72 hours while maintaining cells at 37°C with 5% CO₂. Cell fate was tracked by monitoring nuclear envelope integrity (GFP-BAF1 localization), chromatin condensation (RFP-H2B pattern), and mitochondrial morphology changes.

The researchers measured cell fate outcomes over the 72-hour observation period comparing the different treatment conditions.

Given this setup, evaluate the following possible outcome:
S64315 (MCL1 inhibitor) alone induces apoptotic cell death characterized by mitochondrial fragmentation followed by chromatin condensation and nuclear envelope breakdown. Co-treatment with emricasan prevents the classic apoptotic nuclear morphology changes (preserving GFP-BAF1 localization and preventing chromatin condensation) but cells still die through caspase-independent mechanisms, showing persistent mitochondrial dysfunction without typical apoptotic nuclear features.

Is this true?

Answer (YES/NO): NO